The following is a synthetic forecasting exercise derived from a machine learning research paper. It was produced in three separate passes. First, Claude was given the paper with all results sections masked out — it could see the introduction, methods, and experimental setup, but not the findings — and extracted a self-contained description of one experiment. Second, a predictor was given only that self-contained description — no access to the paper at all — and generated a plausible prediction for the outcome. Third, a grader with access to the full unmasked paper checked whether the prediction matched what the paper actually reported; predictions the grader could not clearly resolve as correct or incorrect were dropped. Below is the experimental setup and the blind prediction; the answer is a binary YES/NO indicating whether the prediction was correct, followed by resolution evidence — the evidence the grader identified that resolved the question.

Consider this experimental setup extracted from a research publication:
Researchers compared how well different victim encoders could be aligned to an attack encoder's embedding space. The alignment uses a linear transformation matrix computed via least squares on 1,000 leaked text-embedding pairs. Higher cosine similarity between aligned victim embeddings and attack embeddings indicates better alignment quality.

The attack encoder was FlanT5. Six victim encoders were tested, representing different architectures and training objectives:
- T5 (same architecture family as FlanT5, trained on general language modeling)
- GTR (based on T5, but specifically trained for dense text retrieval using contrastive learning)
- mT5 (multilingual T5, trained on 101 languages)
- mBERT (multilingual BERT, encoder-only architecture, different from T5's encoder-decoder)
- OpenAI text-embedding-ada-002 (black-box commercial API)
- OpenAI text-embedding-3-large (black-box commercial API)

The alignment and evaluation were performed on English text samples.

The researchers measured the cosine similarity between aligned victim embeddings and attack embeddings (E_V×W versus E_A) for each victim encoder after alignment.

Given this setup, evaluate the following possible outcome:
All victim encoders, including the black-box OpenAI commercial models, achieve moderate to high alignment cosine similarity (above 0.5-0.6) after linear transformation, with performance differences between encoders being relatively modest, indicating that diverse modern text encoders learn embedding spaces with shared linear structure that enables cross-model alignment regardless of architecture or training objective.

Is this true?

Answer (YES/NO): YES